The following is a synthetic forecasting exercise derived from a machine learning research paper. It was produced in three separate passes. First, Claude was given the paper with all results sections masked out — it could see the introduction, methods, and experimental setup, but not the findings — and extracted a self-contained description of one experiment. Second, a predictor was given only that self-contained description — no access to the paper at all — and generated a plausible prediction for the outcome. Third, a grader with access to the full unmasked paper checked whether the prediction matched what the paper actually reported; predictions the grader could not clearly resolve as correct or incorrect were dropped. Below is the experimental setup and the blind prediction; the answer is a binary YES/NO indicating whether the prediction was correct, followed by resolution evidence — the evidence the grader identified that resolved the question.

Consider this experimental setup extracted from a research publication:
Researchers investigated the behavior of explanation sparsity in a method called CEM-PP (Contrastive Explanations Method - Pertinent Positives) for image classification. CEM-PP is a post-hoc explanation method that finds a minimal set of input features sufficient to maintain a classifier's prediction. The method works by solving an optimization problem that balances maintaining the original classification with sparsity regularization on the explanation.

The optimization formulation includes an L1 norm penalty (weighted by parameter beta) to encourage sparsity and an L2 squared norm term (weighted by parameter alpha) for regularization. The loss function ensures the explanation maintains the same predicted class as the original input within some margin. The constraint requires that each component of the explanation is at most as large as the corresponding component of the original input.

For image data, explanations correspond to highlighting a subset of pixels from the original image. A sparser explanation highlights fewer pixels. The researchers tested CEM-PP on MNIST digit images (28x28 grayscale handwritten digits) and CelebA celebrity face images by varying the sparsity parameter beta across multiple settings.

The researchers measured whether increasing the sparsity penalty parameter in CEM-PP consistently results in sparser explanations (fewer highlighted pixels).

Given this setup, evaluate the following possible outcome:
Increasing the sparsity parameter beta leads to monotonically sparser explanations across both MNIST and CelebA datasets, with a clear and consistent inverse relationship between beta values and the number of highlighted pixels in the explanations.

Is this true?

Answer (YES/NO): NO